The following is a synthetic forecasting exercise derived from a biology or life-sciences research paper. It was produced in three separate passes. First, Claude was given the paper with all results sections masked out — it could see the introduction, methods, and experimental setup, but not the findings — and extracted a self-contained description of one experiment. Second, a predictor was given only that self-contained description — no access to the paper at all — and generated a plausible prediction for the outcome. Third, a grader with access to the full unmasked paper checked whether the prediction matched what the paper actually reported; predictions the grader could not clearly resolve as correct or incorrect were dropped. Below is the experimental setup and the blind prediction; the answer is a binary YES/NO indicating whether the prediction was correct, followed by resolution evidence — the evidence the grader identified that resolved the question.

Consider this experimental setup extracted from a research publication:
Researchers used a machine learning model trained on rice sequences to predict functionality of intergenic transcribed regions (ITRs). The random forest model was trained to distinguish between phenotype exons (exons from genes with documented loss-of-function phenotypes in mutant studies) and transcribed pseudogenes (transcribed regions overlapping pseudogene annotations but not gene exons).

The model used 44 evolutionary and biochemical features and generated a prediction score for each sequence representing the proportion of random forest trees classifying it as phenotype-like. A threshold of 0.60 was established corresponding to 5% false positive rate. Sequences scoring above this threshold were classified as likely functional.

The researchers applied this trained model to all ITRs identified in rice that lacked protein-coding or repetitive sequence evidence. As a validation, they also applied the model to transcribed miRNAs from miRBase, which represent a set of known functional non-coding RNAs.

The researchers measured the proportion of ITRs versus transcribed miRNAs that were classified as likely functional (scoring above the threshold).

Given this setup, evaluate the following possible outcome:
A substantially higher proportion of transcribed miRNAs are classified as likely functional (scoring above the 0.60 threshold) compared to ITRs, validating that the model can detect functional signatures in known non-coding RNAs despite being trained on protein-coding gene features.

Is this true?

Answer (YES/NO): NO